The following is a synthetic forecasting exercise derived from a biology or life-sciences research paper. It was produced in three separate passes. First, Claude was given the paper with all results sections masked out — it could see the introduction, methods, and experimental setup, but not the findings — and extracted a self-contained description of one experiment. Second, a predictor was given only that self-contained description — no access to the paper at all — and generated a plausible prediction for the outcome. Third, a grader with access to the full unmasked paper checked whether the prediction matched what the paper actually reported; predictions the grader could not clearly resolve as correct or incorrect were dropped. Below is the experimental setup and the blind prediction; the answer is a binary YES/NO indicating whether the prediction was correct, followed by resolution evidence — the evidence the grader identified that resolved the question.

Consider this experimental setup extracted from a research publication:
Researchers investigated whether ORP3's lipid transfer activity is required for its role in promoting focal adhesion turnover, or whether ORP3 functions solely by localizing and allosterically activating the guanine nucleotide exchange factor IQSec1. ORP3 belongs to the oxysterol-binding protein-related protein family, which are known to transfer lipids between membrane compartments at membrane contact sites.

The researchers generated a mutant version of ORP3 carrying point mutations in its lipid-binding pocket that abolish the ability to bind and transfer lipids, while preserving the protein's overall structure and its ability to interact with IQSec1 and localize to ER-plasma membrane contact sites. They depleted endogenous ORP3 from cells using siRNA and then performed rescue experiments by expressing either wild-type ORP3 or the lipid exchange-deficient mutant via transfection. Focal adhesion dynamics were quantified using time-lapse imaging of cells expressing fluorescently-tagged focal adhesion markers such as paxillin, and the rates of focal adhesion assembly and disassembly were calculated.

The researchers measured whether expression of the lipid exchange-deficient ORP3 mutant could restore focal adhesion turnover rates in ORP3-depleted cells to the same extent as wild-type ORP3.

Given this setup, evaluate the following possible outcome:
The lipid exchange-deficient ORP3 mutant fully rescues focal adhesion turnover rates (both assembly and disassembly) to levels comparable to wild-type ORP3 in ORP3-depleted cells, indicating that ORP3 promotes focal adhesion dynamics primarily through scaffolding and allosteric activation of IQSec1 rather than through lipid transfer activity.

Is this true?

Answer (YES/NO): NO